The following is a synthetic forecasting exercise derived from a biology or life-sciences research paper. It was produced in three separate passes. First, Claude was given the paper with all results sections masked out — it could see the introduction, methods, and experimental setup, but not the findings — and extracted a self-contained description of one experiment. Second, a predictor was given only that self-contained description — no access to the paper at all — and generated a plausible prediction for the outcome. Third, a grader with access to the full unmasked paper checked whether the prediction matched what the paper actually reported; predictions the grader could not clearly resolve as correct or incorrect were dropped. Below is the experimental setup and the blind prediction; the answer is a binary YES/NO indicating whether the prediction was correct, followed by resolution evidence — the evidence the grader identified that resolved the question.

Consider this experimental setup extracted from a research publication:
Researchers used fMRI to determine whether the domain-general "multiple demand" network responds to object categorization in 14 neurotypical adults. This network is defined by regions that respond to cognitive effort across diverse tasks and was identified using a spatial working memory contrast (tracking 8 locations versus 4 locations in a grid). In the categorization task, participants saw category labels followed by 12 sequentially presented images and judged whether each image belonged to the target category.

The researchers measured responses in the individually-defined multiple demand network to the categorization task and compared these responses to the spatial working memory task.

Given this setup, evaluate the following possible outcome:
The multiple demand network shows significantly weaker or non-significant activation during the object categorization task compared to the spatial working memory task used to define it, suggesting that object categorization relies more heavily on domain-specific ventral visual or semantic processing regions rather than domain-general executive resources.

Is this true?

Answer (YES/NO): NO